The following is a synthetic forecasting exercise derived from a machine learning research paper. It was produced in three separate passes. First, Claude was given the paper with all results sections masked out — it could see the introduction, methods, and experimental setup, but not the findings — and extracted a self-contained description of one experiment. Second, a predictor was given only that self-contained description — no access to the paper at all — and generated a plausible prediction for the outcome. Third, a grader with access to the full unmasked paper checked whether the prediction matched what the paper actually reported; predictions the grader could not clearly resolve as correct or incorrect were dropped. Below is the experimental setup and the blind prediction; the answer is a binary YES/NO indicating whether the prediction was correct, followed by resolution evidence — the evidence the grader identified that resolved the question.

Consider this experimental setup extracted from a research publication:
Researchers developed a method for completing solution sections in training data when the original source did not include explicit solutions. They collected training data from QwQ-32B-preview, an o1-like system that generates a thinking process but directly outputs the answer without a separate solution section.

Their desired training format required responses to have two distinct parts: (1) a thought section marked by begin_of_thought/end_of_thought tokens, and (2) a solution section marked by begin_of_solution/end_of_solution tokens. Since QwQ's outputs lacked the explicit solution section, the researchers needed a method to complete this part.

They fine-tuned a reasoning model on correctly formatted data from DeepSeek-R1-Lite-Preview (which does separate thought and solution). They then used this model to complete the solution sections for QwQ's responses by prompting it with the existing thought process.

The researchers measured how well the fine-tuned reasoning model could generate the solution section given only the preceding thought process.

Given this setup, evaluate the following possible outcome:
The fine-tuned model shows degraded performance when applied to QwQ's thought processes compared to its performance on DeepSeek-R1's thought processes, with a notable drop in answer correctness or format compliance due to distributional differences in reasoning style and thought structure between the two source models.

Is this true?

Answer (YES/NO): NO